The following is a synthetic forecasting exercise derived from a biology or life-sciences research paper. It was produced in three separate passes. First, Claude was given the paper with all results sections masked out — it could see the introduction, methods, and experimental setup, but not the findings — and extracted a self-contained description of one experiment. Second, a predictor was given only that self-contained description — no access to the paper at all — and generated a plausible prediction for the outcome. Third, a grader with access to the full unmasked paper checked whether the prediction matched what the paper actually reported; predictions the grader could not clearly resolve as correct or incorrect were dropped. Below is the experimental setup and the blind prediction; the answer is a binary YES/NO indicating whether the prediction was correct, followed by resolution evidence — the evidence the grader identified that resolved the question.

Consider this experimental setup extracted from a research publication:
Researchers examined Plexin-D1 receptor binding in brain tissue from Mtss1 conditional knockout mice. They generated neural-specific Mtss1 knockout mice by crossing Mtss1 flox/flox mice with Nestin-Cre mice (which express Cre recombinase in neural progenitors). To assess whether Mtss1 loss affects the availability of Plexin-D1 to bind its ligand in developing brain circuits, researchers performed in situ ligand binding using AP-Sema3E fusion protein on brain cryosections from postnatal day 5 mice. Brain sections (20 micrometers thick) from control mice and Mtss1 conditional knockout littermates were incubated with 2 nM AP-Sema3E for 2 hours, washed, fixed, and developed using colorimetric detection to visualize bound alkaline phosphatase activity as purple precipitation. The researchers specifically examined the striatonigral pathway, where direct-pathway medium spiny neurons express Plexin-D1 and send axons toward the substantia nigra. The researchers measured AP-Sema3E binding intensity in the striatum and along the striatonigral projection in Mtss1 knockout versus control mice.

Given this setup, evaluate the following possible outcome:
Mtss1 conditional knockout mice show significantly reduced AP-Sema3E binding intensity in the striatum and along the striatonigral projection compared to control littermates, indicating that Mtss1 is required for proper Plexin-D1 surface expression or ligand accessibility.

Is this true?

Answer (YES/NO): NO